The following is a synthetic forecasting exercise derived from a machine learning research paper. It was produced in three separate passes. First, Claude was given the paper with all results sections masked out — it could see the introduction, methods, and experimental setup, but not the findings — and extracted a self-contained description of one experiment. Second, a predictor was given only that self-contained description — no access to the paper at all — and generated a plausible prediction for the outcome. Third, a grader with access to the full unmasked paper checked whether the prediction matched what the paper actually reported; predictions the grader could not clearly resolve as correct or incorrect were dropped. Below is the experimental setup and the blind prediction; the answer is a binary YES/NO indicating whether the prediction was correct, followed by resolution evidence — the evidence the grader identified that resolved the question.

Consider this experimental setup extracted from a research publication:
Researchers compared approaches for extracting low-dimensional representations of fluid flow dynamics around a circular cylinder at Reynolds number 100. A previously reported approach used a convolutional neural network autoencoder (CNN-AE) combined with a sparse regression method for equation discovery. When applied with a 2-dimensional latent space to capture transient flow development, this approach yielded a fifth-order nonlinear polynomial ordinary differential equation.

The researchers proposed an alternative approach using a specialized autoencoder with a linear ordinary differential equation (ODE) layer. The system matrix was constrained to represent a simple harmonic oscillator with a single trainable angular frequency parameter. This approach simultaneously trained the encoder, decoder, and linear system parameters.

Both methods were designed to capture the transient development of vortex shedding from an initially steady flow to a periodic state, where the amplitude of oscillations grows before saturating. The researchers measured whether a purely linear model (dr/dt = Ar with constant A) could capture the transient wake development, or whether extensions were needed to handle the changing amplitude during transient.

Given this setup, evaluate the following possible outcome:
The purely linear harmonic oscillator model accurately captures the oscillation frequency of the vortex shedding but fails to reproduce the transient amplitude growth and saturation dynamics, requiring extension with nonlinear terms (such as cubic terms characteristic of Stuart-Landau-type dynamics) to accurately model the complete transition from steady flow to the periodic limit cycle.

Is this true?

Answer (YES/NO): NO